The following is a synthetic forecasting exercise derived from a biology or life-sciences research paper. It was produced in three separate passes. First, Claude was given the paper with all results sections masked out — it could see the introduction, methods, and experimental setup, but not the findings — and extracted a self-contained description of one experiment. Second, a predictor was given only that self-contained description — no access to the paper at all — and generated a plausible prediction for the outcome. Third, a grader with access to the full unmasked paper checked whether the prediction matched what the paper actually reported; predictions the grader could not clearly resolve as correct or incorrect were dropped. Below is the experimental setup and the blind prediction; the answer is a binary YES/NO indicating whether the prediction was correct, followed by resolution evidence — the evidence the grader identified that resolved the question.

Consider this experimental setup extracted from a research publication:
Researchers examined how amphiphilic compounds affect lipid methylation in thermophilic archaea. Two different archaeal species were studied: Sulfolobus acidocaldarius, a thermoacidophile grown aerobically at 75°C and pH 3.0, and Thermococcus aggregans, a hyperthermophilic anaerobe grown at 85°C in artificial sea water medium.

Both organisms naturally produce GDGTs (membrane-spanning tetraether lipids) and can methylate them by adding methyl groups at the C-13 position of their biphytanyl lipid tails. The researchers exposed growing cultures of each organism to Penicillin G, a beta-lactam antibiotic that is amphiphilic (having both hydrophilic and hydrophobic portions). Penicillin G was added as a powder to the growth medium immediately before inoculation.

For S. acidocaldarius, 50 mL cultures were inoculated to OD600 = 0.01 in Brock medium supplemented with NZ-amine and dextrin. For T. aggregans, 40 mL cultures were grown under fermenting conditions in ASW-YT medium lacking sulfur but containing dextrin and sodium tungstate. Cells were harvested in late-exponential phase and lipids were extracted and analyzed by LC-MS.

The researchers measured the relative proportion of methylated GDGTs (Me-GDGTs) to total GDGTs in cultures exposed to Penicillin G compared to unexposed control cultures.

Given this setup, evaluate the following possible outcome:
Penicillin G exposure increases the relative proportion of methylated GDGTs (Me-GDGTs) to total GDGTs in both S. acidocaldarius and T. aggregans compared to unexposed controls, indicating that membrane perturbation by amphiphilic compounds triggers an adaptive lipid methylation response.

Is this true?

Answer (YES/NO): YES